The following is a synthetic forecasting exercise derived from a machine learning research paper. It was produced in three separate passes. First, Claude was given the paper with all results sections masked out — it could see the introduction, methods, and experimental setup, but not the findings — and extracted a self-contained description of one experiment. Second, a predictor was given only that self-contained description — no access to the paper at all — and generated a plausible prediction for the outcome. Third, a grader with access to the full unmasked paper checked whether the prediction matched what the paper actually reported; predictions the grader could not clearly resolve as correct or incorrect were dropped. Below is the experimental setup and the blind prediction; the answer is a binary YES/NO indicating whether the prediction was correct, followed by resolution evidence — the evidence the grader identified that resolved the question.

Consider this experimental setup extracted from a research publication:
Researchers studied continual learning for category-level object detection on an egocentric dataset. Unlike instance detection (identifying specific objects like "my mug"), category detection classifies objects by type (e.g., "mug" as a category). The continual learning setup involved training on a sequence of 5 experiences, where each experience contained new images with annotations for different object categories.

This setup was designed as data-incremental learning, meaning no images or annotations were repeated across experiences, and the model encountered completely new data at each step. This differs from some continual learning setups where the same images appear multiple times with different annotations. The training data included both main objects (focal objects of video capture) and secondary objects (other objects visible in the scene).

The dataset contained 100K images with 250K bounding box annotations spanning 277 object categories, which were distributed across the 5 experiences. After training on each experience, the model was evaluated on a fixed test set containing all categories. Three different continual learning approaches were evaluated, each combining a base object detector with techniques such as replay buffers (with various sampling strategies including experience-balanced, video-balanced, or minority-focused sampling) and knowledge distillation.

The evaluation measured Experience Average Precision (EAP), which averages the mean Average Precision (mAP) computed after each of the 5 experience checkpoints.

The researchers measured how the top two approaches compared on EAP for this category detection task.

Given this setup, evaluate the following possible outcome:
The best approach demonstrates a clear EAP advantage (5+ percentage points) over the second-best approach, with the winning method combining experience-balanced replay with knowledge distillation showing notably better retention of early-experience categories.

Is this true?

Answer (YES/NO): NO